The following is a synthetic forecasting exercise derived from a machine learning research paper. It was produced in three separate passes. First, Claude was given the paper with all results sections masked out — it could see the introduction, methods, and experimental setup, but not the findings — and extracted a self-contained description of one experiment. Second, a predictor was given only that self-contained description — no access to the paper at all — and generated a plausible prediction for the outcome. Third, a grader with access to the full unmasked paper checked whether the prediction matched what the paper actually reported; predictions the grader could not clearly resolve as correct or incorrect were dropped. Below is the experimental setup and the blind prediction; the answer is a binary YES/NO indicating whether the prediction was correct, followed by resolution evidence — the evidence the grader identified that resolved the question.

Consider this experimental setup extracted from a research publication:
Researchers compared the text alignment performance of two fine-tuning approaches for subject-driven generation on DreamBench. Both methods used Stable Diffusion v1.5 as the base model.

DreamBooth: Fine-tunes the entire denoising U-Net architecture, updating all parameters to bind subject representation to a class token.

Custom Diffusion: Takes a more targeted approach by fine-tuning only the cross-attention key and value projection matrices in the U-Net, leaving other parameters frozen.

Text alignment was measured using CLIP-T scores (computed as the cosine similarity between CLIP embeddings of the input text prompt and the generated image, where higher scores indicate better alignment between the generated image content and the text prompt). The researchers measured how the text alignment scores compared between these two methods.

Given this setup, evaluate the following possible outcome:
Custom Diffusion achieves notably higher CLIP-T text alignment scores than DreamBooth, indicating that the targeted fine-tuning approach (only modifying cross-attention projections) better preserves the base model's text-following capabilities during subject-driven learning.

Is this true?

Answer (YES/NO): NO